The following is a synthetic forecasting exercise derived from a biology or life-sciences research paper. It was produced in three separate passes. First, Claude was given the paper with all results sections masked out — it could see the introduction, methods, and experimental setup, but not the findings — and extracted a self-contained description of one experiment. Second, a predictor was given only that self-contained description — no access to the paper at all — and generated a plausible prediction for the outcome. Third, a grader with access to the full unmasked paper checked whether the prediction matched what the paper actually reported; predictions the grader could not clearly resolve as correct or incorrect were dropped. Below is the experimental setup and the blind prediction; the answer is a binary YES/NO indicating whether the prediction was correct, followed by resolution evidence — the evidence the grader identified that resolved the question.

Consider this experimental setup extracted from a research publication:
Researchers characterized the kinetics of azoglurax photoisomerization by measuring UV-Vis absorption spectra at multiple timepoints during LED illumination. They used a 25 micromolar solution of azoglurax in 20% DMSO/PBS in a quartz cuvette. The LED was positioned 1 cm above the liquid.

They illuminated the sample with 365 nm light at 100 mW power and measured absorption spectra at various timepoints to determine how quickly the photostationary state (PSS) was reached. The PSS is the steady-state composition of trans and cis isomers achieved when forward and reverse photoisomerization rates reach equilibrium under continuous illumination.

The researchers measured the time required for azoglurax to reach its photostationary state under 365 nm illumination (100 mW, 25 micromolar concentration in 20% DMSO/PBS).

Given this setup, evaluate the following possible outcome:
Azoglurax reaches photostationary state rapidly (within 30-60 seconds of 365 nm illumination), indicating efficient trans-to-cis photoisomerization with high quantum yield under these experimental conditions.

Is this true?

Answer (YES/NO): YES